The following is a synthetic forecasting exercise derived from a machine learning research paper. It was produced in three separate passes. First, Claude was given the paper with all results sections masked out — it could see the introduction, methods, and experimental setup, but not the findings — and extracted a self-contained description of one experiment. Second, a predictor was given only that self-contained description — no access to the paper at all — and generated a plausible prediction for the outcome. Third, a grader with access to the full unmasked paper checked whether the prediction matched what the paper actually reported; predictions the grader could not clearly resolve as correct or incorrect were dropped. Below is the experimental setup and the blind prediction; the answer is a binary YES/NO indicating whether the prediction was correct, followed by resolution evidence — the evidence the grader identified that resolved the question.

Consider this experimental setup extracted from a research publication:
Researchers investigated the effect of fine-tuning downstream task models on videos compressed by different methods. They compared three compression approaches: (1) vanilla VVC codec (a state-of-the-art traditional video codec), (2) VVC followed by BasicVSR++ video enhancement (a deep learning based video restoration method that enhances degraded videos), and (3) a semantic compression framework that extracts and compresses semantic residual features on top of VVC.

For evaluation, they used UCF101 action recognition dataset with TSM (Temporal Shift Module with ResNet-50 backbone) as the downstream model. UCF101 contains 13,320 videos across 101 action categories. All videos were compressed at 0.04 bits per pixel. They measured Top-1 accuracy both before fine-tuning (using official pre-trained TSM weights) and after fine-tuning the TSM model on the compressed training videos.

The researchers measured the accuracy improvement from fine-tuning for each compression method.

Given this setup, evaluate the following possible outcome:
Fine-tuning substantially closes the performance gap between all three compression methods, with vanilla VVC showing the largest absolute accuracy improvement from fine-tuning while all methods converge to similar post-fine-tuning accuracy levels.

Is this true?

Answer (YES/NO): NO